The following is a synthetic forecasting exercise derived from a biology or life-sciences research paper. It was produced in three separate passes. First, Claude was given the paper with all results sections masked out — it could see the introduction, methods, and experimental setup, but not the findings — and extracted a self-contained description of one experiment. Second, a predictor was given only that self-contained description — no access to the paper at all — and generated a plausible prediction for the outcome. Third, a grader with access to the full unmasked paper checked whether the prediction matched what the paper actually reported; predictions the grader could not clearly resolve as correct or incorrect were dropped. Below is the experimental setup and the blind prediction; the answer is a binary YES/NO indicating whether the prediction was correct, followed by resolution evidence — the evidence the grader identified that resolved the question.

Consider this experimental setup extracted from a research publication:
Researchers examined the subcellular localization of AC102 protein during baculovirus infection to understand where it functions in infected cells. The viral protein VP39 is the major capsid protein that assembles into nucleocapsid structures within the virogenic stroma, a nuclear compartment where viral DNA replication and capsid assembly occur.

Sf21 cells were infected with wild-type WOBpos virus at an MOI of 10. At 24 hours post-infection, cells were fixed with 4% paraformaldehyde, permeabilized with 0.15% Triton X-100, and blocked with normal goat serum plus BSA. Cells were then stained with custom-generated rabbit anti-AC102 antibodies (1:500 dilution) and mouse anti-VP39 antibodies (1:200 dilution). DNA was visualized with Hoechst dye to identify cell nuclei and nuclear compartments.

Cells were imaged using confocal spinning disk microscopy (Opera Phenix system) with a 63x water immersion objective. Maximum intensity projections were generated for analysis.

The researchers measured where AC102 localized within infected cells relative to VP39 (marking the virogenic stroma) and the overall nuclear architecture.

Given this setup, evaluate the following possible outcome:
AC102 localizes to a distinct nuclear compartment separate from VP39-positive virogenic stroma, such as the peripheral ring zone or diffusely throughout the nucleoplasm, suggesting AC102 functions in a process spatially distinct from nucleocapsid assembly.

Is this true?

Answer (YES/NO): NO